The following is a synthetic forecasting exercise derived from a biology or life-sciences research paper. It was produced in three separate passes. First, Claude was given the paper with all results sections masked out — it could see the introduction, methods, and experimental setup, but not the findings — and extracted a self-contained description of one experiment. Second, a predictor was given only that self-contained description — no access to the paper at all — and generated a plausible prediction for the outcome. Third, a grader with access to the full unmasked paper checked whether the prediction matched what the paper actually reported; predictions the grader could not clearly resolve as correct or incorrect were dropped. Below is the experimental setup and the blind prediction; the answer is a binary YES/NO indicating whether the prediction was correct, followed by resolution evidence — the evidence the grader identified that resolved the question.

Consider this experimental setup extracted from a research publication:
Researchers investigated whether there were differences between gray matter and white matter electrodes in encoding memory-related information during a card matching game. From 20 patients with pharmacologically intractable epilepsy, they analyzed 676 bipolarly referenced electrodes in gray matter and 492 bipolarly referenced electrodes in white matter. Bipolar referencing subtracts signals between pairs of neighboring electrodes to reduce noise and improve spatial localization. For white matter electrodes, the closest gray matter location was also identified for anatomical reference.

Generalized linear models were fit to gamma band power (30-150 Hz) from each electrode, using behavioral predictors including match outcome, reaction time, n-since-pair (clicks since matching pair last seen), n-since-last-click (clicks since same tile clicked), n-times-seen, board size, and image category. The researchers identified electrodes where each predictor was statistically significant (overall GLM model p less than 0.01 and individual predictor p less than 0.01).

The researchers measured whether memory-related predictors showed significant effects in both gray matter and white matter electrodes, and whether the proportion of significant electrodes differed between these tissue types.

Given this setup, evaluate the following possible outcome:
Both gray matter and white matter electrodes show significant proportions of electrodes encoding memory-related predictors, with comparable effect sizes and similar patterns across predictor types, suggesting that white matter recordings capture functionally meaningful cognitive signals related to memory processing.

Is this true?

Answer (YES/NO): YES